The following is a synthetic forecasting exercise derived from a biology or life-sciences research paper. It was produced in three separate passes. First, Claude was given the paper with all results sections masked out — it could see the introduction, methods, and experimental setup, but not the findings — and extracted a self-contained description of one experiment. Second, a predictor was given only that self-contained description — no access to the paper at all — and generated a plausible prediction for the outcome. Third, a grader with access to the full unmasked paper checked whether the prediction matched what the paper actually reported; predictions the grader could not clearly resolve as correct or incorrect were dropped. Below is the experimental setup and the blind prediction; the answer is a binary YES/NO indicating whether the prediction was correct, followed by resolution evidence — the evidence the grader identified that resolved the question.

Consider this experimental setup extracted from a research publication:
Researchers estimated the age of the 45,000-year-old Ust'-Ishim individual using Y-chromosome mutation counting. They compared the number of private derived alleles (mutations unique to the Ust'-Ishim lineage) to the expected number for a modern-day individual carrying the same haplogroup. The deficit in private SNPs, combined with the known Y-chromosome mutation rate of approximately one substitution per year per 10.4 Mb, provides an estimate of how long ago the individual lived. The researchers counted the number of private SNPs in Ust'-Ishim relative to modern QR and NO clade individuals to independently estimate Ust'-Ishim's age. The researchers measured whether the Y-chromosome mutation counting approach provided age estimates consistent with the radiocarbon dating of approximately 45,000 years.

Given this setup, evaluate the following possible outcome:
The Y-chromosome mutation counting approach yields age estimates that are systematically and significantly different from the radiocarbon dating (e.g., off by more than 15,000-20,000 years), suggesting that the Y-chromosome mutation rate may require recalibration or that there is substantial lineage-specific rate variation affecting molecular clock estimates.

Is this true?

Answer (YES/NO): NO